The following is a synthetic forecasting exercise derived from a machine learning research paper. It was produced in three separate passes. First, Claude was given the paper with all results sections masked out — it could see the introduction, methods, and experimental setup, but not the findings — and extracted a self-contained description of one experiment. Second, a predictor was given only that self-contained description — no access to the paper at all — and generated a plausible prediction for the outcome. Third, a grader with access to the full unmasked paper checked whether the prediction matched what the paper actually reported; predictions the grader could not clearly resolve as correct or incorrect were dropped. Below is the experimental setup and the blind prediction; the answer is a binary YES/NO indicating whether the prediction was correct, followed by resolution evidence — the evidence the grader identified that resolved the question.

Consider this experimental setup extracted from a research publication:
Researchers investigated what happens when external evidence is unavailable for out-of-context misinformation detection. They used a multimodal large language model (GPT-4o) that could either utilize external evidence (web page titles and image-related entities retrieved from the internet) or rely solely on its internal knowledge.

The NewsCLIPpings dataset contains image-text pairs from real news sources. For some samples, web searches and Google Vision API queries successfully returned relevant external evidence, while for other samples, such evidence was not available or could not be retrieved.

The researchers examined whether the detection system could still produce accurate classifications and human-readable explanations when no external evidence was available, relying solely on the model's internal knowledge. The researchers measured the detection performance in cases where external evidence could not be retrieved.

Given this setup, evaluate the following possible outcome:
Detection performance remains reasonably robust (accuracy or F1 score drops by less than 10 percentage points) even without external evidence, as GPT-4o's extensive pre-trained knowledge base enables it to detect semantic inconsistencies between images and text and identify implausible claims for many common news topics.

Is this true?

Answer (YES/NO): YES